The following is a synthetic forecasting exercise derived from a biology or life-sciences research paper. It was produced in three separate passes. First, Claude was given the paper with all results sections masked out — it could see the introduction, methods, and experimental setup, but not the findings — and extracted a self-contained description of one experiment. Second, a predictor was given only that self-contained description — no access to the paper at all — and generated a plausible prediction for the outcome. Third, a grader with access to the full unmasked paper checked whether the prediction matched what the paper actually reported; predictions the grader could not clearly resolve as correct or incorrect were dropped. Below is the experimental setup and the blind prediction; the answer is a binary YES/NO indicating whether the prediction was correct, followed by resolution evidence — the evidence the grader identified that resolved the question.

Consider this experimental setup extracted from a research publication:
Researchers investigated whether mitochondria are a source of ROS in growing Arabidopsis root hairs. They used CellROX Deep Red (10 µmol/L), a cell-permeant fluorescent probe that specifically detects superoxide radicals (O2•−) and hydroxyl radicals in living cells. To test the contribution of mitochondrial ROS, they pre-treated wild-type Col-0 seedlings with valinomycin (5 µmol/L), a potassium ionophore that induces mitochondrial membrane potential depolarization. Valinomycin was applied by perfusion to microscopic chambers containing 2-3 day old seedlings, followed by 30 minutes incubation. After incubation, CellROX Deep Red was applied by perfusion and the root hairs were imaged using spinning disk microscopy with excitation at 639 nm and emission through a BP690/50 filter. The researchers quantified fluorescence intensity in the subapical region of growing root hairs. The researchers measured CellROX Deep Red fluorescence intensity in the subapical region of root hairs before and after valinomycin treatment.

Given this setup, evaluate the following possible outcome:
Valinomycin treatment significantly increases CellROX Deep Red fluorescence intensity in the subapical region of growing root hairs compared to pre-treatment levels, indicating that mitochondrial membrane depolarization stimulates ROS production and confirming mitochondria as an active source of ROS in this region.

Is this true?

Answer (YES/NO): NO